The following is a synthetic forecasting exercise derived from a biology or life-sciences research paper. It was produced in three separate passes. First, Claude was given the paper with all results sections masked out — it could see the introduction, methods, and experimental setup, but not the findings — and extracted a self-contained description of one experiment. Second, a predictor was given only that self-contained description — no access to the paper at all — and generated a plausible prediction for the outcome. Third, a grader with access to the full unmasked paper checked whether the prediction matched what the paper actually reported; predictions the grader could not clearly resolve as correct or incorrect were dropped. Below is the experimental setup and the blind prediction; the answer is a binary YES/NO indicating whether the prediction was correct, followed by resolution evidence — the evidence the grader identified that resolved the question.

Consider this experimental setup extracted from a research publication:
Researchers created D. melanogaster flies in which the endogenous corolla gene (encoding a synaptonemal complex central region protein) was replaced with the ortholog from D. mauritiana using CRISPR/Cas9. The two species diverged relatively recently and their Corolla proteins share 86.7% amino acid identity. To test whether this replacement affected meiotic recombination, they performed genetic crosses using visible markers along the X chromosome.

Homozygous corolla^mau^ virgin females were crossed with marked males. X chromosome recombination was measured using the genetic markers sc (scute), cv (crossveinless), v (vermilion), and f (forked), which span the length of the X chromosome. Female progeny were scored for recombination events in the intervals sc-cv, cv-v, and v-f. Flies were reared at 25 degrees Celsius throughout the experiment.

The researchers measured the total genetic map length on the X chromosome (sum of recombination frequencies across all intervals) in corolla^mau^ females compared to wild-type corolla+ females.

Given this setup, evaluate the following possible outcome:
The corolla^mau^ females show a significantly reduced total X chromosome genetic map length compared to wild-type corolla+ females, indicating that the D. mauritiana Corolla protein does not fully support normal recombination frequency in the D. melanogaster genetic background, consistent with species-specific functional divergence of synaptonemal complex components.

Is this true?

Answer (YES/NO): YES